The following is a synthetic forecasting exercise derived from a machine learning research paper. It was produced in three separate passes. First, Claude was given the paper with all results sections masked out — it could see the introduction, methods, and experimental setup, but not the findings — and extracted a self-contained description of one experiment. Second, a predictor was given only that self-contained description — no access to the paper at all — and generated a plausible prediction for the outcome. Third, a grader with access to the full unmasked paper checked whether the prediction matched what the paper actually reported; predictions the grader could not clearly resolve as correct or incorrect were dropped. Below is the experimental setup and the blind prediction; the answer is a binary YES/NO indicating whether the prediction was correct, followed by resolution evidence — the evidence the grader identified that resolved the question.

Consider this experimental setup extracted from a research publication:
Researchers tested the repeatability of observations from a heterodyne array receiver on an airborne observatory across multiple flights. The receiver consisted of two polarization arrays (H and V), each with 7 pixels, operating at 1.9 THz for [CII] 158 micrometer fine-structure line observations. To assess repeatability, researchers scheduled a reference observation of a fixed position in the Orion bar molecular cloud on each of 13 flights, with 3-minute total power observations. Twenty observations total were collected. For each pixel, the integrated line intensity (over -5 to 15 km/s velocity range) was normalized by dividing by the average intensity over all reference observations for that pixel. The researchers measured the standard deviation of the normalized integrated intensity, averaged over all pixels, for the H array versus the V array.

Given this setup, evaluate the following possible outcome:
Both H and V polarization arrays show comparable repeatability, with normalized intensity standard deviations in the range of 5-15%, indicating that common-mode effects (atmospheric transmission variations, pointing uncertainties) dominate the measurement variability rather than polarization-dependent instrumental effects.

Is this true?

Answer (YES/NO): NO